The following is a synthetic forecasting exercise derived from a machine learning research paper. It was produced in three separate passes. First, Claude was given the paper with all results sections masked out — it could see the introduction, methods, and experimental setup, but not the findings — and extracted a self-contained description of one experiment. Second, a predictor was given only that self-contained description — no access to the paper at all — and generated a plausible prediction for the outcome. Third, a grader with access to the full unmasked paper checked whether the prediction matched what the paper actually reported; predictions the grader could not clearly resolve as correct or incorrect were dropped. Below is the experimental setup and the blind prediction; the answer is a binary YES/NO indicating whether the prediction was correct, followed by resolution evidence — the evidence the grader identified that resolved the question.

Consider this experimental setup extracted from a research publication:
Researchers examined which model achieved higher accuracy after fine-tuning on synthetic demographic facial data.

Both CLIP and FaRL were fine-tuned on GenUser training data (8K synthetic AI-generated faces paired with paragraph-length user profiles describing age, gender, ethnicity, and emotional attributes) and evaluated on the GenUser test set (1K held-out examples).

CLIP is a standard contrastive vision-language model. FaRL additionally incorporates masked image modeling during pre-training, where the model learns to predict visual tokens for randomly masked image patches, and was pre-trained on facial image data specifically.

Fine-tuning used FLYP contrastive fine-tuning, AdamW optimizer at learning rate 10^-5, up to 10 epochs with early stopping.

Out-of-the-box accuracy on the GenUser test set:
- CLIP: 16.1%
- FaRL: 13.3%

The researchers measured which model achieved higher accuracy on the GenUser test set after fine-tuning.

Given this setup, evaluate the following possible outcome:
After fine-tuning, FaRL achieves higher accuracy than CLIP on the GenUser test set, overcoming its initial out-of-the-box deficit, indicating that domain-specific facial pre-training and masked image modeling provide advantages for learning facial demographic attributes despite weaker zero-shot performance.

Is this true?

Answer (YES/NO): NO